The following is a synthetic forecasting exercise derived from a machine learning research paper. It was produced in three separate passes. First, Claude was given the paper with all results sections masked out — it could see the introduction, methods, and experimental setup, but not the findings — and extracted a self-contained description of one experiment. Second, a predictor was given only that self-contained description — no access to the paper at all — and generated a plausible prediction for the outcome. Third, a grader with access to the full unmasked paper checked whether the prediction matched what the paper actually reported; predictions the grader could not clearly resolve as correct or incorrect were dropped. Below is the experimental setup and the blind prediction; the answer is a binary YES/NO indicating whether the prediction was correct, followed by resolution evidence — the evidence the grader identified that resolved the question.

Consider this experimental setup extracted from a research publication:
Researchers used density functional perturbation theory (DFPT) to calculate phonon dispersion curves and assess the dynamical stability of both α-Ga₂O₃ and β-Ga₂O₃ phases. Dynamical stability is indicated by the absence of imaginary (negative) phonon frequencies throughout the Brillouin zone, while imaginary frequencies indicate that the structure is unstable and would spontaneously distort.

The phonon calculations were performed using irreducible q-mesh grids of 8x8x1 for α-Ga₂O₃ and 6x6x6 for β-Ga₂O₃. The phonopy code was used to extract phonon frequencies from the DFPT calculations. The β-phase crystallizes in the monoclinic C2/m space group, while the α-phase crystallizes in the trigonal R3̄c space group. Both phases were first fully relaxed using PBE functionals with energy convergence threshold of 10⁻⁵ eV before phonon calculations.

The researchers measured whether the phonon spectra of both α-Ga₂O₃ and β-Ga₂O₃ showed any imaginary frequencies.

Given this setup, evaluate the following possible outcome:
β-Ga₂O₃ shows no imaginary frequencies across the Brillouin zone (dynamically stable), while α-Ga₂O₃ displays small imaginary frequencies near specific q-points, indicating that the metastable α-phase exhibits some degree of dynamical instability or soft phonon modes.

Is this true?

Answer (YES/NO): NO